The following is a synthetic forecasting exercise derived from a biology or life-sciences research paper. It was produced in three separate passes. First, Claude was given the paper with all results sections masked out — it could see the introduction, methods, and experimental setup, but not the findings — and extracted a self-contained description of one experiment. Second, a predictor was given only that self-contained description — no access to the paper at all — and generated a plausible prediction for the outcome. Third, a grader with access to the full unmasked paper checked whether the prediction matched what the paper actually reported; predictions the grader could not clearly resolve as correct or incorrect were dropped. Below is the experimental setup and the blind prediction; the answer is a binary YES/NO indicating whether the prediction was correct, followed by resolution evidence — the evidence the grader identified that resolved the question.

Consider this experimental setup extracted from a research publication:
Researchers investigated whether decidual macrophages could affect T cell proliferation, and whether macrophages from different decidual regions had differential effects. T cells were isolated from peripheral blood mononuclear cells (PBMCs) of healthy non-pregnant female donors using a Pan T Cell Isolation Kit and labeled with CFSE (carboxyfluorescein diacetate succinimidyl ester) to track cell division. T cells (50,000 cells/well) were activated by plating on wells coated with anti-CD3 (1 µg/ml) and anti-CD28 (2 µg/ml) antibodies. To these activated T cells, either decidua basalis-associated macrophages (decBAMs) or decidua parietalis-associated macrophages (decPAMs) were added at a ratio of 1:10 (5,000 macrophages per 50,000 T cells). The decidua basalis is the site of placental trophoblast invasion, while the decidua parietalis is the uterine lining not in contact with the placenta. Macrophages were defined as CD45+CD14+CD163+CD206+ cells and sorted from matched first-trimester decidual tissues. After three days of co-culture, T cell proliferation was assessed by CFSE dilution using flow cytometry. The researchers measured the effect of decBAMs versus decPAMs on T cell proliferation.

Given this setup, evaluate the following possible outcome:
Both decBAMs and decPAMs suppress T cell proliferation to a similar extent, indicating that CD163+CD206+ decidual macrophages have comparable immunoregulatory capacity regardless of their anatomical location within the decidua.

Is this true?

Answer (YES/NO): NO